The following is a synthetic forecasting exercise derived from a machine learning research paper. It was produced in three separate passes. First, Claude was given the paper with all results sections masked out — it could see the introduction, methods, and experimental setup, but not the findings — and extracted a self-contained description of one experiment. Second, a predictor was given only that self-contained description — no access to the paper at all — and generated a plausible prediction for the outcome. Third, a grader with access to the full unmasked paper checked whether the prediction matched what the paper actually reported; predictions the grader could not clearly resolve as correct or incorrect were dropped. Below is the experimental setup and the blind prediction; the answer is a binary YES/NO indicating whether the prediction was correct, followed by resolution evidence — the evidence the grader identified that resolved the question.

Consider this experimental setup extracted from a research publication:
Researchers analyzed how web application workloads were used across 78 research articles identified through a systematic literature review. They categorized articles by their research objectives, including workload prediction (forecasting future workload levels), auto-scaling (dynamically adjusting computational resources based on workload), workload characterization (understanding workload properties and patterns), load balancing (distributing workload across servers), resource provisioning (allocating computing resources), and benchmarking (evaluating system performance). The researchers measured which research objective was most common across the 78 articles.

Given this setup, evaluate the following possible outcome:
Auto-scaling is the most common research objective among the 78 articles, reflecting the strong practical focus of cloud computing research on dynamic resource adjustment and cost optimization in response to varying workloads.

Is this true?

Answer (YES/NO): NO